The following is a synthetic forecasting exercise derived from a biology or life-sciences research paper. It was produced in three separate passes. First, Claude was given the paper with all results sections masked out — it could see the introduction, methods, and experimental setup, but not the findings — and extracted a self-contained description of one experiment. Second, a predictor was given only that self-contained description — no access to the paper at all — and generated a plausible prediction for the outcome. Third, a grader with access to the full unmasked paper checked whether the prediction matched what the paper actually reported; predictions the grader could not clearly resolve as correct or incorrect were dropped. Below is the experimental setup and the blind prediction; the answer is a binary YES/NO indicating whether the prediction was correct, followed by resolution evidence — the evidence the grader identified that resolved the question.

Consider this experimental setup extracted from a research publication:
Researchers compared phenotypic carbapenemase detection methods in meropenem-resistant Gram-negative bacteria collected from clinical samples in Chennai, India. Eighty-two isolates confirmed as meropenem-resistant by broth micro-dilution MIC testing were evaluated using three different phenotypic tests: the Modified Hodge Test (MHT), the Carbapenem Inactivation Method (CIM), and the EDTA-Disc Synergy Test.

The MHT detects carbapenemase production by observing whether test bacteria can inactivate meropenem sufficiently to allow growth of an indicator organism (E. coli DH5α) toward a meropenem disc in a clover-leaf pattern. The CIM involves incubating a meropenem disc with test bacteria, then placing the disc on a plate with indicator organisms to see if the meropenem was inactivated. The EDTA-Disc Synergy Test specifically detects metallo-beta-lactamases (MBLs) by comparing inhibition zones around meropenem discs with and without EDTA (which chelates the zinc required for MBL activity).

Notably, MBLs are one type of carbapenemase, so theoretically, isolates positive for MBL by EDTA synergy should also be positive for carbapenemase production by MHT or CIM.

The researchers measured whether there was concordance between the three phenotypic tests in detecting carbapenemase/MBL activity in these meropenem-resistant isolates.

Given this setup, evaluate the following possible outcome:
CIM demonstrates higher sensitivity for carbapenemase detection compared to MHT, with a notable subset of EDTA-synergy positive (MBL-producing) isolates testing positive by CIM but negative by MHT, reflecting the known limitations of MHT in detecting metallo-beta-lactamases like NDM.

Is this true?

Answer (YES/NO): NO